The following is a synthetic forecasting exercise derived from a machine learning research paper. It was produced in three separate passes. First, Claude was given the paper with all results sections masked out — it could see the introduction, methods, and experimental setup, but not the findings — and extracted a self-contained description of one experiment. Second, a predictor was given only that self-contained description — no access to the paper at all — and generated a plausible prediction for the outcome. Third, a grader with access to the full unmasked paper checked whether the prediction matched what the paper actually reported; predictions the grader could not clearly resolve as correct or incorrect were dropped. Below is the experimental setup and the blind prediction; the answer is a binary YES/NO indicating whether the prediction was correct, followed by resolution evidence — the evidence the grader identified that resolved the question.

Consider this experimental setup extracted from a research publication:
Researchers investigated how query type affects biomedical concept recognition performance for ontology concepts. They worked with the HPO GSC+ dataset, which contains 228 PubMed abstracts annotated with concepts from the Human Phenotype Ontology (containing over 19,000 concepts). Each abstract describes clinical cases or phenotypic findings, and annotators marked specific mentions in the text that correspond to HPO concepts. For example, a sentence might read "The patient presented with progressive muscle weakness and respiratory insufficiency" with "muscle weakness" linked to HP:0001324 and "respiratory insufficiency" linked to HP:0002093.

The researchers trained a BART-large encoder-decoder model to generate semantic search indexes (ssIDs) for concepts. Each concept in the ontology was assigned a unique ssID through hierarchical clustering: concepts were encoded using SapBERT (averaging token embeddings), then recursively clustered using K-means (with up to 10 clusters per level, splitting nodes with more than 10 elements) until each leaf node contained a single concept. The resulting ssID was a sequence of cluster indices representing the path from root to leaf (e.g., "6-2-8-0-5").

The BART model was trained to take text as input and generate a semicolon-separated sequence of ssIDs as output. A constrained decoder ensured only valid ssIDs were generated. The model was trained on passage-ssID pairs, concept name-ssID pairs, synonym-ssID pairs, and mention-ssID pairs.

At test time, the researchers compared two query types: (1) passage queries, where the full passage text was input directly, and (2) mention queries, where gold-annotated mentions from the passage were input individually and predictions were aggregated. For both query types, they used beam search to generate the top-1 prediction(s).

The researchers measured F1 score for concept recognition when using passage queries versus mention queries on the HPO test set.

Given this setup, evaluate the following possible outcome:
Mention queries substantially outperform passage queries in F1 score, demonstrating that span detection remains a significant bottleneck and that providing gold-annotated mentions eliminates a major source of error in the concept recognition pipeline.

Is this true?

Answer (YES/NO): YES